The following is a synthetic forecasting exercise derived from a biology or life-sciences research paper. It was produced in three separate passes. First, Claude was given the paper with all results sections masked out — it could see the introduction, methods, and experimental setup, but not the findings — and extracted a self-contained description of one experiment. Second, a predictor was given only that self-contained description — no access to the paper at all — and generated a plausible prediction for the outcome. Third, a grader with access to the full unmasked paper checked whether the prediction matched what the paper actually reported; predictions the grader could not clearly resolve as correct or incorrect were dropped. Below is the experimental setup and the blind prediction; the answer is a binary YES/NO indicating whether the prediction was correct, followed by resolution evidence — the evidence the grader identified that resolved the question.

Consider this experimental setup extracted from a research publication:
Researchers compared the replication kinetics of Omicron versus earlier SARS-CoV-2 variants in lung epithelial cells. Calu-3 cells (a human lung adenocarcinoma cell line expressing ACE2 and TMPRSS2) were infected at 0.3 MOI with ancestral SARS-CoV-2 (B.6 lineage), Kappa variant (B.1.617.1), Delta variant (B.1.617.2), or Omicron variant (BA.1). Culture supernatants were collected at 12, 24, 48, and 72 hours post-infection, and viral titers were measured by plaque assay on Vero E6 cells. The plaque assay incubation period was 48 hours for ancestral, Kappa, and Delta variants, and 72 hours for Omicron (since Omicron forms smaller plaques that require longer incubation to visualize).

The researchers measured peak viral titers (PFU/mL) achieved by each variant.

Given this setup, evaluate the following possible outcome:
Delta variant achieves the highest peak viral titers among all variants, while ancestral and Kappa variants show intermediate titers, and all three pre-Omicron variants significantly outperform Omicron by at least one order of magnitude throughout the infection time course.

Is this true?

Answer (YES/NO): NO